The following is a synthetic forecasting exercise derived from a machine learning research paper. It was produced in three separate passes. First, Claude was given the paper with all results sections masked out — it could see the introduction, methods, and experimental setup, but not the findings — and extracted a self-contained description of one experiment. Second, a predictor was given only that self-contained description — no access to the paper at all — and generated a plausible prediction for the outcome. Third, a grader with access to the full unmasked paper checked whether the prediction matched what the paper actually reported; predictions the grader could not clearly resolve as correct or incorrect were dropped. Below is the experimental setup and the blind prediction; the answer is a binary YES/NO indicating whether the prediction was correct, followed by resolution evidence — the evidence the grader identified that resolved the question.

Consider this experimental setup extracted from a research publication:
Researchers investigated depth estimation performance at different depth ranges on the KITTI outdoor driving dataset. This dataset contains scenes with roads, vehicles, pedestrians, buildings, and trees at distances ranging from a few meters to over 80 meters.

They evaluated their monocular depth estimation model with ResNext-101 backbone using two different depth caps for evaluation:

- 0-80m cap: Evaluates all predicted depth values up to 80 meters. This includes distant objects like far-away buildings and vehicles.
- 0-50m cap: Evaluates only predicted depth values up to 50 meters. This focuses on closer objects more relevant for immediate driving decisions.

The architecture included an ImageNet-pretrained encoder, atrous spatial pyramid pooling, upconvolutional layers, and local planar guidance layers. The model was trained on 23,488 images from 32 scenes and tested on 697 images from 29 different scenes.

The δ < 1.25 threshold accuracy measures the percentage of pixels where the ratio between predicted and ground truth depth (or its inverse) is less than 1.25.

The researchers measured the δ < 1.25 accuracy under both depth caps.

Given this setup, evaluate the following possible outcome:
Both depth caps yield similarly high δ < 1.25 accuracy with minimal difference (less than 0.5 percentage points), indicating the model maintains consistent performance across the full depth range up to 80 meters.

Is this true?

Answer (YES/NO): NO